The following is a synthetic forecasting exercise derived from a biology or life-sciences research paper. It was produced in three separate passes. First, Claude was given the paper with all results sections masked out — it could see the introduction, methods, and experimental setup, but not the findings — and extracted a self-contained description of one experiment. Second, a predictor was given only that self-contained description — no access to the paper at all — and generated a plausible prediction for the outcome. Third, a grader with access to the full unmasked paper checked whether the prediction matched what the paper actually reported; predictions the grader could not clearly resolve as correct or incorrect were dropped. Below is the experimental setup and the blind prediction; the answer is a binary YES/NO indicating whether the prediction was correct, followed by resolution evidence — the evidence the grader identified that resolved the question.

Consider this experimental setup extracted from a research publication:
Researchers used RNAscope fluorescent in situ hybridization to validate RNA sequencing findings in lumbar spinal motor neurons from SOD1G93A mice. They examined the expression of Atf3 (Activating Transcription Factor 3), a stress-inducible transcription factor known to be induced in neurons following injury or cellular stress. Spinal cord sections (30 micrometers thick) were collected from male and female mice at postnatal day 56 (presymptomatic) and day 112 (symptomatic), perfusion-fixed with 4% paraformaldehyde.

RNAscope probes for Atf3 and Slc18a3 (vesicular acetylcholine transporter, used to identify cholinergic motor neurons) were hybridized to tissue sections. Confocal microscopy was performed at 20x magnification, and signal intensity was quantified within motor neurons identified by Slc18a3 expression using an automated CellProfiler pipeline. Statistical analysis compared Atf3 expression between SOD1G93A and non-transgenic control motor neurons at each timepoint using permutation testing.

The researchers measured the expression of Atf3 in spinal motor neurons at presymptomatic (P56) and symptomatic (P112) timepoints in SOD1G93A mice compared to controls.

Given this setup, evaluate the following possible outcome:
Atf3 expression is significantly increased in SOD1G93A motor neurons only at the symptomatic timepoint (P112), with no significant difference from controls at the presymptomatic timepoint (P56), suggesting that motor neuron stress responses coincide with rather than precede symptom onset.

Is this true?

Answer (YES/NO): NO